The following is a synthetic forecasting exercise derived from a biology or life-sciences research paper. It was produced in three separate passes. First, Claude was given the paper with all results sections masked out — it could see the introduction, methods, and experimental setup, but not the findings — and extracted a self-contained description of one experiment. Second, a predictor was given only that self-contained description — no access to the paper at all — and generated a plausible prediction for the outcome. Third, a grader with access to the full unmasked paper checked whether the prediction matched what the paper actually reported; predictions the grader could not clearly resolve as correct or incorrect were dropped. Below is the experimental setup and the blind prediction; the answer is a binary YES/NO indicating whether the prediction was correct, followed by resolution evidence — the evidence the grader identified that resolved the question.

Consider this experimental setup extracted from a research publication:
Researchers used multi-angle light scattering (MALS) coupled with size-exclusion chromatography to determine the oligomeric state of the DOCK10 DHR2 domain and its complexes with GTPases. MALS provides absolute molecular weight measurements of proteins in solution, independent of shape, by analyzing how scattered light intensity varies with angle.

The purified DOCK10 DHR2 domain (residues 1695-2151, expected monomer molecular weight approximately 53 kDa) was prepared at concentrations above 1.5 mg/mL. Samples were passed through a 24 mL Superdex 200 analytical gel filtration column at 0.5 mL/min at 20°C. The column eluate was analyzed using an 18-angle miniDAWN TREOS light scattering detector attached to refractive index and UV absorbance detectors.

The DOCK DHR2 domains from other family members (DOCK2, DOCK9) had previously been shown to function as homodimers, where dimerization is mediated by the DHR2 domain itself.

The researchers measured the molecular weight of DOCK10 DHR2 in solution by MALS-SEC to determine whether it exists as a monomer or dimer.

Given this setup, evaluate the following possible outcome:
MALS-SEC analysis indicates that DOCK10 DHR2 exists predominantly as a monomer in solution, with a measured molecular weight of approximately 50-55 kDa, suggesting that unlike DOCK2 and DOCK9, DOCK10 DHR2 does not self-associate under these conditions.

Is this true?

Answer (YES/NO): NO